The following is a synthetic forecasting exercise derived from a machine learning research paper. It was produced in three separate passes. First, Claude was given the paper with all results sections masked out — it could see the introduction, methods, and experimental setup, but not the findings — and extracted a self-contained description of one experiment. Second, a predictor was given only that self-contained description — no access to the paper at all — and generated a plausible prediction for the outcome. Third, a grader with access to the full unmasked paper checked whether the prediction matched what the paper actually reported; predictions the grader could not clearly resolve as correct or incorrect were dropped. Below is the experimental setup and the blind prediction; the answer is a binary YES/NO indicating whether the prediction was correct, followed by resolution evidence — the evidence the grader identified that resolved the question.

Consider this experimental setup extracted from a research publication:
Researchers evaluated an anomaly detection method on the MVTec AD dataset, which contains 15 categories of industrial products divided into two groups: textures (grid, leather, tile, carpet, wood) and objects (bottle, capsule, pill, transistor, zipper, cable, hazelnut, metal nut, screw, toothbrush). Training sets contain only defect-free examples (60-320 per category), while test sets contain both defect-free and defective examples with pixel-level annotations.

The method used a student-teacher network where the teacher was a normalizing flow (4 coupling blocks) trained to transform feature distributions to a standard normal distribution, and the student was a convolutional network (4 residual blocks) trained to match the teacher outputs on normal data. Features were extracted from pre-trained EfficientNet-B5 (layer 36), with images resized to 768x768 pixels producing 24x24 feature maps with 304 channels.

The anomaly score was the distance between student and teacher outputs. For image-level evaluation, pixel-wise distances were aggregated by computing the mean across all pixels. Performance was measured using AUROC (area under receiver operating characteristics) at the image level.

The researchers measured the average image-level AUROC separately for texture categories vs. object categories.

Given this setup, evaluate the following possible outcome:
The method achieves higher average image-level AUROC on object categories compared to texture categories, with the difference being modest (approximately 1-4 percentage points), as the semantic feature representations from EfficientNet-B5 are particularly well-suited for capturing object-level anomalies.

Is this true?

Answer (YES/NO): NO